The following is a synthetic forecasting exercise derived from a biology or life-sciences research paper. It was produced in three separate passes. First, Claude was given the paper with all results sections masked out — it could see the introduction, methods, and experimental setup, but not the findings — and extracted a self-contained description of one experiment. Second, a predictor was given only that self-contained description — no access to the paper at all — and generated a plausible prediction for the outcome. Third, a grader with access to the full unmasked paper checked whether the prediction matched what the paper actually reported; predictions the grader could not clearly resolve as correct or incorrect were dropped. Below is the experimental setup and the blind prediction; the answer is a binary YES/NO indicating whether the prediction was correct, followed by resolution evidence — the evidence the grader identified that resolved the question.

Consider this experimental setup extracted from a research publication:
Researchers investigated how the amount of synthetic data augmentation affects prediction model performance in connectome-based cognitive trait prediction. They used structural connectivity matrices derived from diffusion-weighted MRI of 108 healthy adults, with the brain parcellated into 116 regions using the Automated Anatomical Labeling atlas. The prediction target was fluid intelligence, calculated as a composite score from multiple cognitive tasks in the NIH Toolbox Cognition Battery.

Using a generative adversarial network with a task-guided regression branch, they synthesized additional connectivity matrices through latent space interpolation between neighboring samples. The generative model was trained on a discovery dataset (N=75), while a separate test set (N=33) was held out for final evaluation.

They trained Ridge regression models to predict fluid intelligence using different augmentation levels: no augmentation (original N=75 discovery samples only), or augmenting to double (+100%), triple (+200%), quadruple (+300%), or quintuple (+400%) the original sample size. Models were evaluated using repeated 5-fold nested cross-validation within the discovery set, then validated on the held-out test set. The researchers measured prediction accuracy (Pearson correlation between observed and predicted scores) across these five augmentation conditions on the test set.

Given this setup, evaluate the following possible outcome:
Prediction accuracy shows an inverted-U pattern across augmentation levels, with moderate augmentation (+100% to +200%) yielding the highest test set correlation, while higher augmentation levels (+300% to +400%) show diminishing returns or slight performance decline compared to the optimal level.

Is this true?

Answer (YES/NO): NO